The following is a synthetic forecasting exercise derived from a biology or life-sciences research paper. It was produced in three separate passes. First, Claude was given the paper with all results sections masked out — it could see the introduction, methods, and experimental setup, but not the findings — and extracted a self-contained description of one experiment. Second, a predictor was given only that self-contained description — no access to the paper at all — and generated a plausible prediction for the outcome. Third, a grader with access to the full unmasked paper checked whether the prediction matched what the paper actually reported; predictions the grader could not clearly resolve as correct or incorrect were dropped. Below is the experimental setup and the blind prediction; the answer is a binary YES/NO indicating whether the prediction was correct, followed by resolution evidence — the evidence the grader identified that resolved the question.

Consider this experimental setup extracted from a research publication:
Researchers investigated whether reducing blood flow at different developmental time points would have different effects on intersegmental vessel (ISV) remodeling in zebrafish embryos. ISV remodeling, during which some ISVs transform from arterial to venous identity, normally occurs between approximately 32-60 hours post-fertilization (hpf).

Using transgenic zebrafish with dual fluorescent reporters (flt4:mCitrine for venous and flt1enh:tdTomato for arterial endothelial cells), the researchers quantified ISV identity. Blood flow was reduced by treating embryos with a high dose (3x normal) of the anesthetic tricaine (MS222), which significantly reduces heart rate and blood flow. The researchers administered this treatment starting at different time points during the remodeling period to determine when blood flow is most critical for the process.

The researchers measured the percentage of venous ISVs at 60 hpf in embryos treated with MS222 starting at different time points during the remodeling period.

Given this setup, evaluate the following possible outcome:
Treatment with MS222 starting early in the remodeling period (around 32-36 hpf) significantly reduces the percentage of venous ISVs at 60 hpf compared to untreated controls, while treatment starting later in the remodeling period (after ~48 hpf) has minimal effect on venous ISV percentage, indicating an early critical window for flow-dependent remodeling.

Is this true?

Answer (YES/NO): NO